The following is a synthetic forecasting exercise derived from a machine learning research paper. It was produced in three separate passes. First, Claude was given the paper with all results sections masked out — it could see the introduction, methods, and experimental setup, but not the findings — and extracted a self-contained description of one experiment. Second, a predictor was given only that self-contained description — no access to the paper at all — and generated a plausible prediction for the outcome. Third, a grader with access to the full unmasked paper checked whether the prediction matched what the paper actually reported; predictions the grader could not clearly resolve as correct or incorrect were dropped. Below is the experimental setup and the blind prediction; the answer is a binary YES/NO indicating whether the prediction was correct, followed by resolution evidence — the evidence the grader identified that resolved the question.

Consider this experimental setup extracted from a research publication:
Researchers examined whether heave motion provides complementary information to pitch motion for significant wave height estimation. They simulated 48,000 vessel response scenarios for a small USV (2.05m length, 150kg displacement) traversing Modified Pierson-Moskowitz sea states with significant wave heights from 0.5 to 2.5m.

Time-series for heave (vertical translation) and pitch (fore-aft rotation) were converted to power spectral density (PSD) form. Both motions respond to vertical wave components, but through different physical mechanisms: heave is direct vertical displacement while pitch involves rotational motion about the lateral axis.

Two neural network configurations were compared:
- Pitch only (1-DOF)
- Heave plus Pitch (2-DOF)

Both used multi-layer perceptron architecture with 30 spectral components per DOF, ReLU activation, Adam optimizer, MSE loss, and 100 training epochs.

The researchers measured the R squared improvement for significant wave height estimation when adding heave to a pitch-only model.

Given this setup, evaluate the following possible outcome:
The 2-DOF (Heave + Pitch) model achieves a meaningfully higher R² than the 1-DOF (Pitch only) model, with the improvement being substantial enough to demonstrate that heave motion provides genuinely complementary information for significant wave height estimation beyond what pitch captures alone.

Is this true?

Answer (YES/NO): YES